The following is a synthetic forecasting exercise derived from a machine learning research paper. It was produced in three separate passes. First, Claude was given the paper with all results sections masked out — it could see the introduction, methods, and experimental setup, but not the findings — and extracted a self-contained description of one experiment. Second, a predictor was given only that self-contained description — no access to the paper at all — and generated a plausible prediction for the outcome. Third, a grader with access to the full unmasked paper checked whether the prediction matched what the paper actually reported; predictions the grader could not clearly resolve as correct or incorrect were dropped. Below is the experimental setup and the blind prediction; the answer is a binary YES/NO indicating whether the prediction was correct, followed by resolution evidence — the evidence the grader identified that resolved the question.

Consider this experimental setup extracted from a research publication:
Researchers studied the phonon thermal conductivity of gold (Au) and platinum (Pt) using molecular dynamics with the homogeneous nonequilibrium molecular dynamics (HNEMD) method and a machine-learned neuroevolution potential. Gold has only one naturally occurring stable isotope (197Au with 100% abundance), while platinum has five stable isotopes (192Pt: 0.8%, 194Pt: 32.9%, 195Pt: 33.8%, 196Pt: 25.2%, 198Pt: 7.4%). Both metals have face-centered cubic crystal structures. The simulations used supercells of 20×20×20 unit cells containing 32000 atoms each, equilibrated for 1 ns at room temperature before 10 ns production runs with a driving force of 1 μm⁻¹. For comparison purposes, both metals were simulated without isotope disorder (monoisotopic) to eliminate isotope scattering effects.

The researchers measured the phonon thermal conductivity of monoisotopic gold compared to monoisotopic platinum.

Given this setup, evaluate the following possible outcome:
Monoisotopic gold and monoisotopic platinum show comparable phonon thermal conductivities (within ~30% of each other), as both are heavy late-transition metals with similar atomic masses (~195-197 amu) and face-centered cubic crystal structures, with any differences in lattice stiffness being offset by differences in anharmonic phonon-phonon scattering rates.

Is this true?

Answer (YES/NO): NO